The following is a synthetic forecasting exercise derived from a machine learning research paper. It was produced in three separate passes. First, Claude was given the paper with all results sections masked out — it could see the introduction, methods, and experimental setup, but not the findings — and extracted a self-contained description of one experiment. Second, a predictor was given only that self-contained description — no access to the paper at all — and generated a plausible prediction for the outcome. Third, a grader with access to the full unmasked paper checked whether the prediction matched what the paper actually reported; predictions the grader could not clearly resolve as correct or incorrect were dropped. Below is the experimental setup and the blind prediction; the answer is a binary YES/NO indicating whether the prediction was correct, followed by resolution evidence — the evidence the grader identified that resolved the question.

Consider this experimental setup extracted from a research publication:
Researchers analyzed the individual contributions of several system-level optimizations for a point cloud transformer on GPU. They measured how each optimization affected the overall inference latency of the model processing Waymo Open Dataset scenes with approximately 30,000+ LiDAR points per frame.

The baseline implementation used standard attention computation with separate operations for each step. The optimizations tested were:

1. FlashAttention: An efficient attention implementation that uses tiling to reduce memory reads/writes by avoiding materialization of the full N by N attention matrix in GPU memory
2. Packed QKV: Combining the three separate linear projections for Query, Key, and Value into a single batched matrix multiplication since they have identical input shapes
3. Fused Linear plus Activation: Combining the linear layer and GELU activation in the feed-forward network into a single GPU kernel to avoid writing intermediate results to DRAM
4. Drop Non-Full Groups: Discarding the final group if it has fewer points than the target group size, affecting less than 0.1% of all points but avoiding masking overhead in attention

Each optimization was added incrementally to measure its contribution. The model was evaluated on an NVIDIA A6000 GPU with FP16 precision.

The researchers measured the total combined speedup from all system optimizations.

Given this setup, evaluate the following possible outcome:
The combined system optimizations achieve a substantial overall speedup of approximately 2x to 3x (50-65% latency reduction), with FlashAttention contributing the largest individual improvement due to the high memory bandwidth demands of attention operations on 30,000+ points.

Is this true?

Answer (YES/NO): YES